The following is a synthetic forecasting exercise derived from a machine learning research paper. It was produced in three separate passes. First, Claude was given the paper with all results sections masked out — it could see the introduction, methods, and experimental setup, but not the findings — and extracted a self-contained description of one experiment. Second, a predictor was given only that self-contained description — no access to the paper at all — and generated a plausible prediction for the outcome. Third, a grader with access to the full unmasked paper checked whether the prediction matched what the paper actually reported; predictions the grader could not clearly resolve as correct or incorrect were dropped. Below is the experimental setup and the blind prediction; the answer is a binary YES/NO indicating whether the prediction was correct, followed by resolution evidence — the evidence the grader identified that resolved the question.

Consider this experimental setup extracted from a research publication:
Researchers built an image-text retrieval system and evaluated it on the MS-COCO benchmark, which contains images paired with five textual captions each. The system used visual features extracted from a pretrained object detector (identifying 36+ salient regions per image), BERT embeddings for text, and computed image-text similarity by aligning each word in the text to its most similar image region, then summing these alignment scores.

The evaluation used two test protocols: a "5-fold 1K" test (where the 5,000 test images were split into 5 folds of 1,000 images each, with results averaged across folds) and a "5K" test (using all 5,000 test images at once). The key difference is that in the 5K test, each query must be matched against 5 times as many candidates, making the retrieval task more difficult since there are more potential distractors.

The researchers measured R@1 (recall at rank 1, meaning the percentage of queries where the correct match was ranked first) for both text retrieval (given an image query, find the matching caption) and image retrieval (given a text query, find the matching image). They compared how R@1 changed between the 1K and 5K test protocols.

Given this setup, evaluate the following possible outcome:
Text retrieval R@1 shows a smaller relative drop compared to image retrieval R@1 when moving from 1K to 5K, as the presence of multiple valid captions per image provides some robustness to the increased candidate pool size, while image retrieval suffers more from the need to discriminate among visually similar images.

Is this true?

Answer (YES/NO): YES